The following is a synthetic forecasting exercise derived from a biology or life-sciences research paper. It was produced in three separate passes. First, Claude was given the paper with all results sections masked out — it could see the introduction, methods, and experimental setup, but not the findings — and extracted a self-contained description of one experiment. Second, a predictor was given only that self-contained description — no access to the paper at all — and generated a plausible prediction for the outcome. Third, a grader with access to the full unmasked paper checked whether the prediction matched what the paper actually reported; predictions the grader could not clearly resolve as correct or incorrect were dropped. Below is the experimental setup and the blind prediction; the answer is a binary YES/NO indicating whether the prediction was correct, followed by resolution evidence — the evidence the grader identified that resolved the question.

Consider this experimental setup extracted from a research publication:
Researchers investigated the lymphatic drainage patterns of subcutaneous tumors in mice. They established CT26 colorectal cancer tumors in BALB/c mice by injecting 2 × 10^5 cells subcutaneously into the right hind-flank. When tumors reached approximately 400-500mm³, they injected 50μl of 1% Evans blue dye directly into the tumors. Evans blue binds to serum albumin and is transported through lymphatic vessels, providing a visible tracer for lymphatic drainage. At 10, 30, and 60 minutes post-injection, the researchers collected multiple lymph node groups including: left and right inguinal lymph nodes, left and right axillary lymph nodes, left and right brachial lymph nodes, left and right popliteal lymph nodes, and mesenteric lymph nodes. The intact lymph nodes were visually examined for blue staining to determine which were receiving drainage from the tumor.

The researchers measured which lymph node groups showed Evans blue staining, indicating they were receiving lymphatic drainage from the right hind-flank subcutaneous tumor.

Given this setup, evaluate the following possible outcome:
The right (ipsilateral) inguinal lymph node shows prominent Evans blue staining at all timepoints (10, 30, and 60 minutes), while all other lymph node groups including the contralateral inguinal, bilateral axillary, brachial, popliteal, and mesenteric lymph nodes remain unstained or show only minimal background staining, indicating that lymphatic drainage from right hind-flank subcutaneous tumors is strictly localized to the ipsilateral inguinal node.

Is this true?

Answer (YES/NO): NO